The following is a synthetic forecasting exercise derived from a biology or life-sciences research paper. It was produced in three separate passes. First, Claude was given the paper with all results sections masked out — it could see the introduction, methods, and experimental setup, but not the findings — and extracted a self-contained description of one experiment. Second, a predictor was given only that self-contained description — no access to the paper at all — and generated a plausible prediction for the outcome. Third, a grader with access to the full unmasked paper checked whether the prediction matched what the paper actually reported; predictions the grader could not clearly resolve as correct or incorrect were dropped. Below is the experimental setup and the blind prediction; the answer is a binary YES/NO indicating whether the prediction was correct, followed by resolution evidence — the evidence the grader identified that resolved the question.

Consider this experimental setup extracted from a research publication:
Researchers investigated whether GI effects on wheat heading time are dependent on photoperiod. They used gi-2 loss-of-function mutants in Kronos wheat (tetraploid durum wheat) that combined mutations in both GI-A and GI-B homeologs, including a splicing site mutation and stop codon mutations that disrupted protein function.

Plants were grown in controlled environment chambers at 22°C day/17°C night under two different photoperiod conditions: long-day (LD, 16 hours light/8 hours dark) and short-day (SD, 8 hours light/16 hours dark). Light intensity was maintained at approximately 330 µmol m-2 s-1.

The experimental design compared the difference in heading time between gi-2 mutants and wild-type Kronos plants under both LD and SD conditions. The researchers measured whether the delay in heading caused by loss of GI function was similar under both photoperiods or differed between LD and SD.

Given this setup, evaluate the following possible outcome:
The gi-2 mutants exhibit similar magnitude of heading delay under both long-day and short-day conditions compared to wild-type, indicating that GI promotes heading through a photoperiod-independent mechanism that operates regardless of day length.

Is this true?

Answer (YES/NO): NO